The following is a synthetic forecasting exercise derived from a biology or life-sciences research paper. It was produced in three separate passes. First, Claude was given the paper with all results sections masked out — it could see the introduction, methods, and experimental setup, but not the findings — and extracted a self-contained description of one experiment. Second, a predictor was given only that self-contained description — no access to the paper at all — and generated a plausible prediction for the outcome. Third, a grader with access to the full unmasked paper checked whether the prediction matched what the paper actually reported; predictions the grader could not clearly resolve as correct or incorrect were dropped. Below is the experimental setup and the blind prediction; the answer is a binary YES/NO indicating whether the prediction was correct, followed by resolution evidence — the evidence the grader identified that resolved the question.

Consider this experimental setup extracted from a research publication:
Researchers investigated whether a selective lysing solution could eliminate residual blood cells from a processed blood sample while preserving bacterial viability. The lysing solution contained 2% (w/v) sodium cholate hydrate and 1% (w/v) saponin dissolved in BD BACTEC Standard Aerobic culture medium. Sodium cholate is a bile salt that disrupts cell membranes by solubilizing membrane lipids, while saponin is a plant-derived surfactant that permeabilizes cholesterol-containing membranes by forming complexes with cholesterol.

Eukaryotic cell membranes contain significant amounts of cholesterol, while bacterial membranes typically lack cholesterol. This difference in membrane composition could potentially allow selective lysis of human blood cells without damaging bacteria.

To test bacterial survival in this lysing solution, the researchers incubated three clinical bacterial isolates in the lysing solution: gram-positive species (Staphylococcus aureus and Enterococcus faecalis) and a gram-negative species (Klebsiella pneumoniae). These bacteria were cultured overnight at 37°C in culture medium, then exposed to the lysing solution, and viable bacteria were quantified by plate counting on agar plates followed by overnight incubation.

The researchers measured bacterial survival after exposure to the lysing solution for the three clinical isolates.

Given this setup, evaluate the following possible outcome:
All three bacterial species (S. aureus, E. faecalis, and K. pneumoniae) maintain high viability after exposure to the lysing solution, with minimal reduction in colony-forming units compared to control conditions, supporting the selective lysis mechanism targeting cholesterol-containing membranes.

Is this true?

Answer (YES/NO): YES